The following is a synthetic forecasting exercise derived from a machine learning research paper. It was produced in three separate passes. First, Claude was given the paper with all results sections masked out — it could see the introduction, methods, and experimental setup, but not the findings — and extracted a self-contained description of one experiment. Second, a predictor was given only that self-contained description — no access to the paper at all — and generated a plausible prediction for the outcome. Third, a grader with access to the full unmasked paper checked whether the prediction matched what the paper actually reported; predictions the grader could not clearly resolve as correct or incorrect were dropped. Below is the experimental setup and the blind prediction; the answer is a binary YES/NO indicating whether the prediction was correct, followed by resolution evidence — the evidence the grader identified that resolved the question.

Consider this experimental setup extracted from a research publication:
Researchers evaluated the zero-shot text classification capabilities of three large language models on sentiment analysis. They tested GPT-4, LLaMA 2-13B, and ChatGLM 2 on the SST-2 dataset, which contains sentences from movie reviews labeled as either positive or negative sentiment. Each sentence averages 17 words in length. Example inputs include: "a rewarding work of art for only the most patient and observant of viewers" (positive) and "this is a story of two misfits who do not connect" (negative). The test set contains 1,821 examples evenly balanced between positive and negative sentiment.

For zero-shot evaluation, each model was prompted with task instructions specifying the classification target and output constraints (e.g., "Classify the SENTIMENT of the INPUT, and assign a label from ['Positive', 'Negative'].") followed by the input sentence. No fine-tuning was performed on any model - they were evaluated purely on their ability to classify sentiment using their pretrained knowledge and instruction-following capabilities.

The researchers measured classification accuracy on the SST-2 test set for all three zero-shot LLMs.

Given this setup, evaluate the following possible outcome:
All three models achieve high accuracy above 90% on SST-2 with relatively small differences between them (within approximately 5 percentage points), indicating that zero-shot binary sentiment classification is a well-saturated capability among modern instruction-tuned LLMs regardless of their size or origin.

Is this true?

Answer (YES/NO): NO